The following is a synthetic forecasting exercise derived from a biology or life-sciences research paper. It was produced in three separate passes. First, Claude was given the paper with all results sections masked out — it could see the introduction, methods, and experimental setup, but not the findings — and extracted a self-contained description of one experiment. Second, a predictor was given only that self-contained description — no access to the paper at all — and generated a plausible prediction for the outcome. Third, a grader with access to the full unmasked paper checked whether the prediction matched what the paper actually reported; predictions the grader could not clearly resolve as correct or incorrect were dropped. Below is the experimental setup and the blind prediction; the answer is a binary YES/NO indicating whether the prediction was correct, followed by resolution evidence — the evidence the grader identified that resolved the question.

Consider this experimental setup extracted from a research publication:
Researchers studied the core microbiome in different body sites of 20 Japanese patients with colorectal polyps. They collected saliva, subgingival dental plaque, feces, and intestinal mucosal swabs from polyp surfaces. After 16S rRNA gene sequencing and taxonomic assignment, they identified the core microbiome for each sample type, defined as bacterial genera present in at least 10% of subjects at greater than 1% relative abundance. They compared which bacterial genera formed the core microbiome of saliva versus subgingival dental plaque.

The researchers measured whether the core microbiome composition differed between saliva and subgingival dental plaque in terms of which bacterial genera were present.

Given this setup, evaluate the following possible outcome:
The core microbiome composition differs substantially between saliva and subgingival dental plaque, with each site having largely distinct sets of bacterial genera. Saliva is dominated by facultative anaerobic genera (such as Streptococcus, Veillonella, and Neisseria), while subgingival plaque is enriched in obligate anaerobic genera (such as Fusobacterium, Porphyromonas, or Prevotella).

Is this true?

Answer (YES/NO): NO